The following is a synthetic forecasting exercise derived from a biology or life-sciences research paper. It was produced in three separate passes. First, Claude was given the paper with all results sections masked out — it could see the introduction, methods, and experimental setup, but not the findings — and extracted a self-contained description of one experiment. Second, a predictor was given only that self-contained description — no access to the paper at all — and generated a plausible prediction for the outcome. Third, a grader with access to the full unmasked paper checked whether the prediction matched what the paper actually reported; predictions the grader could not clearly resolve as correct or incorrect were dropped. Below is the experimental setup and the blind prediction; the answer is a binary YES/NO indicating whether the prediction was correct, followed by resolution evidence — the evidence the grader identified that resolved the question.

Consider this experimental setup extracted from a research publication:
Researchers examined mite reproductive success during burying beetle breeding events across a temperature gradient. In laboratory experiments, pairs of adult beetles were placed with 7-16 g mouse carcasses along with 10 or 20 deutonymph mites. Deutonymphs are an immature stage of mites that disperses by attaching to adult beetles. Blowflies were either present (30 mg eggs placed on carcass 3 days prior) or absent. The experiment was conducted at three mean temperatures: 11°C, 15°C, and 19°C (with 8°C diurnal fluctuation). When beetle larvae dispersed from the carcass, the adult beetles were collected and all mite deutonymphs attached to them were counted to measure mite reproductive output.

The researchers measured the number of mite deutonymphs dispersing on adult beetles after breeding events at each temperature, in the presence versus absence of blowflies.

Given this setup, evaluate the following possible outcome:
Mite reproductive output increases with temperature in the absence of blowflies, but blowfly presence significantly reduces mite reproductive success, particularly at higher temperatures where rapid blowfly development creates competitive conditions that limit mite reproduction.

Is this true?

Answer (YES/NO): NO